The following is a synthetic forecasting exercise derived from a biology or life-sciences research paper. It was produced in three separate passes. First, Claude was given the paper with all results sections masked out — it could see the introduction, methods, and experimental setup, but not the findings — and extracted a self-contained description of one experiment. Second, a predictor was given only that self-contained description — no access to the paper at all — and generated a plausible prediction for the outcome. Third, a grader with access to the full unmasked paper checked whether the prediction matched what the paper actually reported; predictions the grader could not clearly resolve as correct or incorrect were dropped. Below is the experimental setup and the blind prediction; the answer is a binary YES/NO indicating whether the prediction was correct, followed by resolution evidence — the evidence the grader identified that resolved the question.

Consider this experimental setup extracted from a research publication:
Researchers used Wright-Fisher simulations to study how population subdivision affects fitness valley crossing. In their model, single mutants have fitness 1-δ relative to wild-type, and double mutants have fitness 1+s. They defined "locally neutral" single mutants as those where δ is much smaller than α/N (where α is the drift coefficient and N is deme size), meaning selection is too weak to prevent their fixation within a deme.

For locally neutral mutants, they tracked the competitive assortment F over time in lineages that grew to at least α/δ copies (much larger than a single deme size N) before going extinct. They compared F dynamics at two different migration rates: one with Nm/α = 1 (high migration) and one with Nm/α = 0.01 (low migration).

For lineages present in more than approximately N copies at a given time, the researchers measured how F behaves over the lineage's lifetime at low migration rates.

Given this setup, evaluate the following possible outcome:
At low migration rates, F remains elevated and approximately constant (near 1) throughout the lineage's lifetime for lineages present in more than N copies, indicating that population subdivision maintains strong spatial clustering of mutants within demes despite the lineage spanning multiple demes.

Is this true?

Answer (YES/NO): NO